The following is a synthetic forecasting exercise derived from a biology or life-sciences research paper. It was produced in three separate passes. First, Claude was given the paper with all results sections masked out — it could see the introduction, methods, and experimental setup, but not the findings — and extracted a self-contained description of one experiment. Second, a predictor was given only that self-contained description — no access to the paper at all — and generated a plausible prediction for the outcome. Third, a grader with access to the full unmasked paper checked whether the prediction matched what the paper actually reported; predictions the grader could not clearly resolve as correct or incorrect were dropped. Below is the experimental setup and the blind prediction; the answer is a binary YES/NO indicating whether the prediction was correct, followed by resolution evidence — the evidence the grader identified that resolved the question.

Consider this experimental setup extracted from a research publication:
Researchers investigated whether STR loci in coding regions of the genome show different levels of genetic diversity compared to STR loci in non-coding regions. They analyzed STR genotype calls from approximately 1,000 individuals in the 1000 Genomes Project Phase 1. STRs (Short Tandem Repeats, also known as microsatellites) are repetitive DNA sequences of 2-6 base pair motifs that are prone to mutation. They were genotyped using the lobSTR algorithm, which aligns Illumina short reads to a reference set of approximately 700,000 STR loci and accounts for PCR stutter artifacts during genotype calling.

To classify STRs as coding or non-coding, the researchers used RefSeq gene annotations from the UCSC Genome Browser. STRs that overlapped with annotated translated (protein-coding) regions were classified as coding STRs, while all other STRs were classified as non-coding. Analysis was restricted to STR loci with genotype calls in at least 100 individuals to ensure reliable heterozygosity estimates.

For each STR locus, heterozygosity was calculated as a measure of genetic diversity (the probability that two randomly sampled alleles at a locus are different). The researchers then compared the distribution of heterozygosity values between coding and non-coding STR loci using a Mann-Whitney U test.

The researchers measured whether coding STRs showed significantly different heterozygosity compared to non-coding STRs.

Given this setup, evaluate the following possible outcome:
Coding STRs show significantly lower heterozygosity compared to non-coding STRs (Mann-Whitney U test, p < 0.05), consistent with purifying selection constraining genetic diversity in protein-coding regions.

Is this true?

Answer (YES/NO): YES